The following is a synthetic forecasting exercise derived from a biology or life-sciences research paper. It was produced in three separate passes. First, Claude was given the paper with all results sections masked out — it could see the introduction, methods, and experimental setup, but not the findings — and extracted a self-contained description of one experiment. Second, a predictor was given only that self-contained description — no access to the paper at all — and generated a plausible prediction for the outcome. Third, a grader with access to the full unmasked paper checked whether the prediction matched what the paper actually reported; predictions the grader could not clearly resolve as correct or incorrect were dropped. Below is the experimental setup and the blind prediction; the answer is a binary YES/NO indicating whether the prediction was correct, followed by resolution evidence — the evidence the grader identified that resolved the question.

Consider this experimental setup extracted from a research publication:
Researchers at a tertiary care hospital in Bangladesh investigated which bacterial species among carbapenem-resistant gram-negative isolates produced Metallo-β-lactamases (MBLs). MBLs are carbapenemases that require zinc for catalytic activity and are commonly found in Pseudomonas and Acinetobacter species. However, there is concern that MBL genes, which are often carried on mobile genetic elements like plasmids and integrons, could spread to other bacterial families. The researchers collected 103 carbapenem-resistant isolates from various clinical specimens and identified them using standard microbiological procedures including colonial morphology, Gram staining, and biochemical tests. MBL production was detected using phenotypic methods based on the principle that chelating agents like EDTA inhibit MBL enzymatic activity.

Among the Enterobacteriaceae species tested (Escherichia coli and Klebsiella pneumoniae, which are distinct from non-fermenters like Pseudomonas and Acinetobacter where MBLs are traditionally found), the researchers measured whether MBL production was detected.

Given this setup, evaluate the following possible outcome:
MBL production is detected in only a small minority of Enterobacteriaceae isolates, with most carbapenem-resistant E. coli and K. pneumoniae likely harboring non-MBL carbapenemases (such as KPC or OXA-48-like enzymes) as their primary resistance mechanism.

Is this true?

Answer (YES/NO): NO